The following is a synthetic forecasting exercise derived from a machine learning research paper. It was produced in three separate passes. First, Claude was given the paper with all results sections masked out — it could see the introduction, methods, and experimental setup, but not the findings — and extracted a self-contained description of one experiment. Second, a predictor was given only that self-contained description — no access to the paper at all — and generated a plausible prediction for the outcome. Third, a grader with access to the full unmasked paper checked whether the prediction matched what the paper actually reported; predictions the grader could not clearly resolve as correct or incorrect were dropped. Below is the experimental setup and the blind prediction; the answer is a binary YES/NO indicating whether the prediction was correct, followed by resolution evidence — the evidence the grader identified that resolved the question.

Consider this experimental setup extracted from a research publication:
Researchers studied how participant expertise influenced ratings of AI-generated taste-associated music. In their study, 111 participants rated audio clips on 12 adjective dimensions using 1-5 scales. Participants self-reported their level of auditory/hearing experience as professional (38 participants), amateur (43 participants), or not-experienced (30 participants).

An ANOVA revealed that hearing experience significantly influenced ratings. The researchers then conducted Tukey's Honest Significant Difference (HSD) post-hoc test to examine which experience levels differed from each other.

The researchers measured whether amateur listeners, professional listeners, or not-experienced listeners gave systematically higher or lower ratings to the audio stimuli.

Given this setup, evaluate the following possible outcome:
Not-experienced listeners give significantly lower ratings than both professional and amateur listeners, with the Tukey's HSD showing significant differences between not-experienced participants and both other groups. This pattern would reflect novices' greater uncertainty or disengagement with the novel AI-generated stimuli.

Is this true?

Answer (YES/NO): NO